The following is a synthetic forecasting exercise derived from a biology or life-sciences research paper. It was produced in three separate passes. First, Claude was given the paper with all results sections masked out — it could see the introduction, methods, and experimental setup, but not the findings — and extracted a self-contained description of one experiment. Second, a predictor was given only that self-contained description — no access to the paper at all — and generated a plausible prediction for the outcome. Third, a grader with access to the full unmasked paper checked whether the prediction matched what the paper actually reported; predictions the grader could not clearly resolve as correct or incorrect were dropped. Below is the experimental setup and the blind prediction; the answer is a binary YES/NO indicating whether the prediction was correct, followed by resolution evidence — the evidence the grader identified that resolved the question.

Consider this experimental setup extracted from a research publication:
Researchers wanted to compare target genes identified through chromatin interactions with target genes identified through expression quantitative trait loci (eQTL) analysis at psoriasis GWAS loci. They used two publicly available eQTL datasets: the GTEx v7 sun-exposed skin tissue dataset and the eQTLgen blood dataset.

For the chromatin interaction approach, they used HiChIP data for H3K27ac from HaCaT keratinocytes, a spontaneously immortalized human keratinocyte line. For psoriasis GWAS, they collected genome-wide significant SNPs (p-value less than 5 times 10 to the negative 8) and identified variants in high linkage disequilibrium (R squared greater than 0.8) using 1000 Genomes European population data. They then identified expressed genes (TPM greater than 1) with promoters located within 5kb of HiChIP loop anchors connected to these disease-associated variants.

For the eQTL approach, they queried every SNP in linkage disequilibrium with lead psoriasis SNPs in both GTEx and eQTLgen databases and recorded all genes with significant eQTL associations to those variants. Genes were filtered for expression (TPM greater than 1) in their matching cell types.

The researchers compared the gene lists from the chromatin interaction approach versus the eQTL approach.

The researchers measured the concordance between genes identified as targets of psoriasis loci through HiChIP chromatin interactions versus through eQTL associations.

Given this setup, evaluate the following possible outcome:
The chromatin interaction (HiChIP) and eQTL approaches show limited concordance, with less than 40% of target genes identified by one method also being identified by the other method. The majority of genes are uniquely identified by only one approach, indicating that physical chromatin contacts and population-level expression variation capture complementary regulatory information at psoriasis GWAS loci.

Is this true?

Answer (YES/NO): NO